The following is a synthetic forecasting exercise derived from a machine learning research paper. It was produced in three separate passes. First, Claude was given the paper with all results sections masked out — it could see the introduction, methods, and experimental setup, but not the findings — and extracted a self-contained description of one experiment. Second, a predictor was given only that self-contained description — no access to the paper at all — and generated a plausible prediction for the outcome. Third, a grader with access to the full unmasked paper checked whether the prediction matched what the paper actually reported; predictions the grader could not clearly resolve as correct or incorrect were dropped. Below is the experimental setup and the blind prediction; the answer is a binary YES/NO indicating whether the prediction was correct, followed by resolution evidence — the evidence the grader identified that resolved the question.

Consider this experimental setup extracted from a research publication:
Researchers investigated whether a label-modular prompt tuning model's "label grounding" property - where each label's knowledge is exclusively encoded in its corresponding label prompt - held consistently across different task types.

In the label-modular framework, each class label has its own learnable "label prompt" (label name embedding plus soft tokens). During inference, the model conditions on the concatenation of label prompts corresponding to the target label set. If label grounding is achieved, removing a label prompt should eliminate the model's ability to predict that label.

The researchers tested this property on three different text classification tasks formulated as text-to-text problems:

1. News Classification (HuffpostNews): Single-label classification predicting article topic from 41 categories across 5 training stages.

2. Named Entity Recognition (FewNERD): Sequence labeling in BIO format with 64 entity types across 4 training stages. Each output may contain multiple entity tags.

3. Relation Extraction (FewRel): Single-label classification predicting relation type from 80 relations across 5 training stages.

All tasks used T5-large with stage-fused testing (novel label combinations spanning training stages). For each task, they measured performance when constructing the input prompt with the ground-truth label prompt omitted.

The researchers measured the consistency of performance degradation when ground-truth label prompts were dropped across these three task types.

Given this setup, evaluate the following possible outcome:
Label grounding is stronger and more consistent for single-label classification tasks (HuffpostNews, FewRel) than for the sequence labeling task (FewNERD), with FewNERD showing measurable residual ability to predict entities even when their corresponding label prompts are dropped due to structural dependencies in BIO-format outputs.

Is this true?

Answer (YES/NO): NO